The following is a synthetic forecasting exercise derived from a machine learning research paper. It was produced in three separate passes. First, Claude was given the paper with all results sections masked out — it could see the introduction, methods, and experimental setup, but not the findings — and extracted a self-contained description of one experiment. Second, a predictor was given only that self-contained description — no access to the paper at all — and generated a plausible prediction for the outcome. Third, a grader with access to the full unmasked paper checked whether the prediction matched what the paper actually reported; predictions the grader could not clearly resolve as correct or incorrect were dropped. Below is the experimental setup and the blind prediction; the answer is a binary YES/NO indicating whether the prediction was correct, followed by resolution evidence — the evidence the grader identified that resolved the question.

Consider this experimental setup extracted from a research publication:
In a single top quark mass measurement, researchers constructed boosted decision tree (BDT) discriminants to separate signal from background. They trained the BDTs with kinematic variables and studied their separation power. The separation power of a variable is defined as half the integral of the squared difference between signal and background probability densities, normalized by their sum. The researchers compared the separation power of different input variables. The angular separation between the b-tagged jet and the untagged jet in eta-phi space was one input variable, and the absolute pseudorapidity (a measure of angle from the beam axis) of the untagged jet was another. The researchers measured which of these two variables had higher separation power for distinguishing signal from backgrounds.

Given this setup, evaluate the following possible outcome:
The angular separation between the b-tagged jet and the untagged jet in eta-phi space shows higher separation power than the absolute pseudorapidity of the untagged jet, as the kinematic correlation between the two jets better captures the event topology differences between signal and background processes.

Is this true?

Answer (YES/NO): YES